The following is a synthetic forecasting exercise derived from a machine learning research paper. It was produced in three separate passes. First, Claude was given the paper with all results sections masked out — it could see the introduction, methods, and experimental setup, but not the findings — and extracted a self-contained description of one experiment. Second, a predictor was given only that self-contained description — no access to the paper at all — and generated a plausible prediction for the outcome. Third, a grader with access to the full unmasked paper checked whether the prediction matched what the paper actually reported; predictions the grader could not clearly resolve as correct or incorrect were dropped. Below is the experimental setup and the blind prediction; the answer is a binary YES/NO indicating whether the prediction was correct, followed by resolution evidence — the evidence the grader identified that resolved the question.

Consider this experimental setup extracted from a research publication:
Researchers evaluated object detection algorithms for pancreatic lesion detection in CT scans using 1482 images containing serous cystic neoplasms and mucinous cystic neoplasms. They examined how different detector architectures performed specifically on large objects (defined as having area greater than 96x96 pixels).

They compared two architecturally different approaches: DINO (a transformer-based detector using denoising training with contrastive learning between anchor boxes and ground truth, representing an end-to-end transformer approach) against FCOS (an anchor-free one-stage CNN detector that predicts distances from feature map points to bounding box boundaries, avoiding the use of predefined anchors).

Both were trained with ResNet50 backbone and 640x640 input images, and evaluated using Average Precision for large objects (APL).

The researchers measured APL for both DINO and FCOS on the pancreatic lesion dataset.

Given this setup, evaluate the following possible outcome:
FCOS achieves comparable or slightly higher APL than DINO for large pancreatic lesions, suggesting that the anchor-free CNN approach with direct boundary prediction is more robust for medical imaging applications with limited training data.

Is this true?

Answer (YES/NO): NO